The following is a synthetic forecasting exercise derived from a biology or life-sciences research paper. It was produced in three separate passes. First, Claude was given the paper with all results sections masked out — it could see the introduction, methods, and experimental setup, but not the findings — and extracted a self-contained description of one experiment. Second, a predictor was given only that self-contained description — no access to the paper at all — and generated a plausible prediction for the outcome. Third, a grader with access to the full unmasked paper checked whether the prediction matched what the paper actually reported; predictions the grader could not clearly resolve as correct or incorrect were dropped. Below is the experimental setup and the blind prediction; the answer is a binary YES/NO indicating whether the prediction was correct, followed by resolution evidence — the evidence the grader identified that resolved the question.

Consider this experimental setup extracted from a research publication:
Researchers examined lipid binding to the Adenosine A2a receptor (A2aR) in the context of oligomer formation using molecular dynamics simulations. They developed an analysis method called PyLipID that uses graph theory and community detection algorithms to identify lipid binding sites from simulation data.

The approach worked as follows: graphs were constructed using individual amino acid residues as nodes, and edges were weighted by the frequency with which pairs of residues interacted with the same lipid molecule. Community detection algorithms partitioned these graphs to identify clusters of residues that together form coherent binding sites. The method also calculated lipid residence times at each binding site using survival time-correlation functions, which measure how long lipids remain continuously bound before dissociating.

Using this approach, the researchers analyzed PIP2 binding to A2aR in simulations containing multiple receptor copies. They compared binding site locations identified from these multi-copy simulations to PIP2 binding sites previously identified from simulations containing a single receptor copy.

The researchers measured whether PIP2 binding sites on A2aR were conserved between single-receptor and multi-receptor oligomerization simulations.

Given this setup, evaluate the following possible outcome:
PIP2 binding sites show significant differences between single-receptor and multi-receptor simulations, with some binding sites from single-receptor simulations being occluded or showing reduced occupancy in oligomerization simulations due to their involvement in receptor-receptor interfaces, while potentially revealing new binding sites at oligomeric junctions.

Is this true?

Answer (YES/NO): NO